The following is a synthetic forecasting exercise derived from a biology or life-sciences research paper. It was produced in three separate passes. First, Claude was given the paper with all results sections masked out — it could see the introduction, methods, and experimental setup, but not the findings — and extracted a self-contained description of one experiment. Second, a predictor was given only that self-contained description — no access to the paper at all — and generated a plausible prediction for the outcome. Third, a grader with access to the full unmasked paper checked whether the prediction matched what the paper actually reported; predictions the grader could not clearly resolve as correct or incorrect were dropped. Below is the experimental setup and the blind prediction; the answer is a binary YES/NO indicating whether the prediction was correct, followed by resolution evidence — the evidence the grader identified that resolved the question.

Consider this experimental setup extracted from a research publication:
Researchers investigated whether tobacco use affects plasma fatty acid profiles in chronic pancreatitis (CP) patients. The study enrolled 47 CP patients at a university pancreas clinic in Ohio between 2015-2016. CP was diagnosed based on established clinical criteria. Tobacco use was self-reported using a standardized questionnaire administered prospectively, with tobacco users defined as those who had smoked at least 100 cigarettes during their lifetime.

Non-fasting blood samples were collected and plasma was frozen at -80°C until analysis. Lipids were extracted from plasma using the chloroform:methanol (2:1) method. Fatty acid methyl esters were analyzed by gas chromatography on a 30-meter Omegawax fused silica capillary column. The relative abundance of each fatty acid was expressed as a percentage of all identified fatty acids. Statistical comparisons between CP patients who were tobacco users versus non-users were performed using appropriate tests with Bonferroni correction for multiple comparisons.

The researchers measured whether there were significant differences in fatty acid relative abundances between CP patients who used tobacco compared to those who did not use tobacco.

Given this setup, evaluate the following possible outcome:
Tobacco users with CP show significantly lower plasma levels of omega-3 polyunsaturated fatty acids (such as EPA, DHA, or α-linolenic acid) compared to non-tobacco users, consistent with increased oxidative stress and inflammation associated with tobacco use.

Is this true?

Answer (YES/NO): NO